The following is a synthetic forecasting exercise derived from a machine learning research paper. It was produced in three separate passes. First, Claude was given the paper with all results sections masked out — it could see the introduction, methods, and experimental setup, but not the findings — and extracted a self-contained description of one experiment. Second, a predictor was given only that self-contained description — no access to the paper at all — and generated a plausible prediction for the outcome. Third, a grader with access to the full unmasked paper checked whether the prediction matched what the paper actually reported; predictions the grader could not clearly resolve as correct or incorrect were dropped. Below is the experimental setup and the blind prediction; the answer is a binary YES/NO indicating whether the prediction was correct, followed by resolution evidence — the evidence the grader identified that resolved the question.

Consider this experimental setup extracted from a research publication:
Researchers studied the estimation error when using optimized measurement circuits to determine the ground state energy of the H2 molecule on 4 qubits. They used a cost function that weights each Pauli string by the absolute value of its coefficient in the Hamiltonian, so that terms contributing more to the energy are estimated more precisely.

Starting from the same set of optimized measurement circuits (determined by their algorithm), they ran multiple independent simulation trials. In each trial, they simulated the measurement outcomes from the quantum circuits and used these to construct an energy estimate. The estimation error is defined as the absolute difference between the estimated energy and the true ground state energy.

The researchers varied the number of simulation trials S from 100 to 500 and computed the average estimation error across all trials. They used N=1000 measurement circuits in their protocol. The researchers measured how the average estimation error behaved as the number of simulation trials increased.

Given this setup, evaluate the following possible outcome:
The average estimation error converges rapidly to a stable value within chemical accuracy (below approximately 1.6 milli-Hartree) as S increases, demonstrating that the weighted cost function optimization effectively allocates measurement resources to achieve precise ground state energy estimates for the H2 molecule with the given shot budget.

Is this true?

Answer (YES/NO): NO